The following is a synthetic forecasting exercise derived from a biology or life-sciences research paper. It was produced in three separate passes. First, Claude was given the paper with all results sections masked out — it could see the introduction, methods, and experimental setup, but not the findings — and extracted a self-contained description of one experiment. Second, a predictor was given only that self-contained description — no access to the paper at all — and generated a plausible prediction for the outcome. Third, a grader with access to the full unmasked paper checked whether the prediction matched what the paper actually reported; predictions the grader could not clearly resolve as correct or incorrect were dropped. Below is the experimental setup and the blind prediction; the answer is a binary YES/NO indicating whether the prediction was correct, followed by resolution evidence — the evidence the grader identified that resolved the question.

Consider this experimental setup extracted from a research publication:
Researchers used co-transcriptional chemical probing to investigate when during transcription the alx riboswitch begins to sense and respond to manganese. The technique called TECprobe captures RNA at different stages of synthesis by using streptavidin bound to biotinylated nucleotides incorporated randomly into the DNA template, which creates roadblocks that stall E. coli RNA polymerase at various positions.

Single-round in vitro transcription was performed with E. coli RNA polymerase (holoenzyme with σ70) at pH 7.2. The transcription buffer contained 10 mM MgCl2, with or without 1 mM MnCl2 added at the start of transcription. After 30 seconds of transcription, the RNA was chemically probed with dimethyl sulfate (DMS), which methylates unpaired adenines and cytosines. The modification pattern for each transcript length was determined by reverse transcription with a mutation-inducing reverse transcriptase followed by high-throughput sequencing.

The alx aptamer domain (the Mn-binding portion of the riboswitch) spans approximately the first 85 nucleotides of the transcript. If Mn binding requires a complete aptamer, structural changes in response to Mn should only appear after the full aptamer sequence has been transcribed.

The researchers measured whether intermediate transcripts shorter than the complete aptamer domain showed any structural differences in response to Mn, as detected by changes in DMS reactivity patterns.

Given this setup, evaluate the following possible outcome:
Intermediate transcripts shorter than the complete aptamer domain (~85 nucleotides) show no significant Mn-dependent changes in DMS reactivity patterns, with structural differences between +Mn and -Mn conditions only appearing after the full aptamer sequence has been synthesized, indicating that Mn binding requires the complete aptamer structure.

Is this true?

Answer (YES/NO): NO